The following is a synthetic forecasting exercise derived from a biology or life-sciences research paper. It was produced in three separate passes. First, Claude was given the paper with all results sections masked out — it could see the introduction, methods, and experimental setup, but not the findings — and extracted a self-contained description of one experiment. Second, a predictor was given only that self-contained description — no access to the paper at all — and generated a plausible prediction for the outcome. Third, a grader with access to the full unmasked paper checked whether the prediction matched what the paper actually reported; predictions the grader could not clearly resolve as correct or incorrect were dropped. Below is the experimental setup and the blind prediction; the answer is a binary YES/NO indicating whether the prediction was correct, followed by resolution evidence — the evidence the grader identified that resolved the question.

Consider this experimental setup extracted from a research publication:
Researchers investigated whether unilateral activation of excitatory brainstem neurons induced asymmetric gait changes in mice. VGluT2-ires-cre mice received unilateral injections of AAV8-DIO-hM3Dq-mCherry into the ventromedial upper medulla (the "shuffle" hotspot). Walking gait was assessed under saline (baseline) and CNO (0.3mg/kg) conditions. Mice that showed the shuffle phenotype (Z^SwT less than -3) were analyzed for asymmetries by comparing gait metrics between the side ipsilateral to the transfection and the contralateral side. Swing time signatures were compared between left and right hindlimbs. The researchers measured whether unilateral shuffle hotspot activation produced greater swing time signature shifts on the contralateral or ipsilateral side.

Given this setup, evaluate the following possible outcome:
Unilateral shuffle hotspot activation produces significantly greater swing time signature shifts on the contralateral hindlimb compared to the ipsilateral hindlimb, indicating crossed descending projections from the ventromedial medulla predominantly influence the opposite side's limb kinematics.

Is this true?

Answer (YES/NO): YES